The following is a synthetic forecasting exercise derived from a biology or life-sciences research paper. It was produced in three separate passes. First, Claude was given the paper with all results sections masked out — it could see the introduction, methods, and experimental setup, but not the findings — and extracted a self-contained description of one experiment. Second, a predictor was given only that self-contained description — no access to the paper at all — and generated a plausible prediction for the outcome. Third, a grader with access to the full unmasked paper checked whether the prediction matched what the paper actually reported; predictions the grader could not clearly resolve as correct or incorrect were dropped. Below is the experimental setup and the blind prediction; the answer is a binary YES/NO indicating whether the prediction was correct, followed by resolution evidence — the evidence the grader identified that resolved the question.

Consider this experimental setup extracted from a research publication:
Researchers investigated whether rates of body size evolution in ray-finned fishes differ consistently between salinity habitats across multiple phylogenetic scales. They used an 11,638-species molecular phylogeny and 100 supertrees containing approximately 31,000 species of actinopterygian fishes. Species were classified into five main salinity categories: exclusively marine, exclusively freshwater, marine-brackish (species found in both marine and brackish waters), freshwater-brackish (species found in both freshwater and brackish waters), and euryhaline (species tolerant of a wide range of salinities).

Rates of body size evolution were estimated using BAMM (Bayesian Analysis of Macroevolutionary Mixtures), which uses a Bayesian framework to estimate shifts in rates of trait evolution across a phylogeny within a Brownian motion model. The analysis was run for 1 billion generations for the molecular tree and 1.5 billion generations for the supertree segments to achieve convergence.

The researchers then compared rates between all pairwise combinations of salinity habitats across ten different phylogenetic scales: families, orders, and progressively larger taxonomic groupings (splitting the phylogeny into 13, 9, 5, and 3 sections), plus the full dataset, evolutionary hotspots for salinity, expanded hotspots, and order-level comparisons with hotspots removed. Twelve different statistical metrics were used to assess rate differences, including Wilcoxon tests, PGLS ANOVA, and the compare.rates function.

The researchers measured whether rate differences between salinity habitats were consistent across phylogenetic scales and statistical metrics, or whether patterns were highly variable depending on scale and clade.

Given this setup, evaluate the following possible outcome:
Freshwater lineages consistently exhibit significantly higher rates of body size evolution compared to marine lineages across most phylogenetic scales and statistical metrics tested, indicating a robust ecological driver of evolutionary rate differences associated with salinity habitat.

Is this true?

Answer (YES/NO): NO